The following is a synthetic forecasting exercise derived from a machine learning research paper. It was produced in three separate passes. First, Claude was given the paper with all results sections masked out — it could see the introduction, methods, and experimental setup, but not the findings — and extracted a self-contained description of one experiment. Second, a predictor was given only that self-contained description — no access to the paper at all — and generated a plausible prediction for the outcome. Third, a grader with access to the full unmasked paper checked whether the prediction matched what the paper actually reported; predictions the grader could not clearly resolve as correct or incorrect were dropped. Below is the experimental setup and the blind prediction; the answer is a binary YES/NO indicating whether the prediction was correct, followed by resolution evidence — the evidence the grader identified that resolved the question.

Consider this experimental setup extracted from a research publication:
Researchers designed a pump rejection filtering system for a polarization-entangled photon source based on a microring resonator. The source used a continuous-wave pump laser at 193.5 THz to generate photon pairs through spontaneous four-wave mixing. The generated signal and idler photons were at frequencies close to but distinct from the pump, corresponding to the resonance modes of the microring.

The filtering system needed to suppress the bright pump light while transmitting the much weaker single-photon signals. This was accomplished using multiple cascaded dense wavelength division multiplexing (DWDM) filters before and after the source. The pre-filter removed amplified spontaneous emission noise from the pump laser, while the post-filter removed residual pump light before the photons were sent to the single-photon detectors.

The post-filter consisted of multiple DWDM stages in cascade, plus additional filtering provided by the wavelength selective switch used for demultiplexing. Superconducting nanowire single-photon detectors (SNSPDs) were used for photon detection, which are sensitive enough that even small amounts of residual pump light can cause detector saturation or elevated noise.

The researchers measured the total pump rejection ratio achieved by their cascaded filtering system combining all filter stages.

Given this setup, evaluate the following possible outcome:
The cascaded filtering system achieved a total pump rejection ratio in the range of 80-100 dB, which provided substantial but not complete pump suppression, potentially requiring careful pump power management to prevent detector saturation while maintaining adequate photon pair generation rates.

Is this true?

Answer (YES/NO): NO